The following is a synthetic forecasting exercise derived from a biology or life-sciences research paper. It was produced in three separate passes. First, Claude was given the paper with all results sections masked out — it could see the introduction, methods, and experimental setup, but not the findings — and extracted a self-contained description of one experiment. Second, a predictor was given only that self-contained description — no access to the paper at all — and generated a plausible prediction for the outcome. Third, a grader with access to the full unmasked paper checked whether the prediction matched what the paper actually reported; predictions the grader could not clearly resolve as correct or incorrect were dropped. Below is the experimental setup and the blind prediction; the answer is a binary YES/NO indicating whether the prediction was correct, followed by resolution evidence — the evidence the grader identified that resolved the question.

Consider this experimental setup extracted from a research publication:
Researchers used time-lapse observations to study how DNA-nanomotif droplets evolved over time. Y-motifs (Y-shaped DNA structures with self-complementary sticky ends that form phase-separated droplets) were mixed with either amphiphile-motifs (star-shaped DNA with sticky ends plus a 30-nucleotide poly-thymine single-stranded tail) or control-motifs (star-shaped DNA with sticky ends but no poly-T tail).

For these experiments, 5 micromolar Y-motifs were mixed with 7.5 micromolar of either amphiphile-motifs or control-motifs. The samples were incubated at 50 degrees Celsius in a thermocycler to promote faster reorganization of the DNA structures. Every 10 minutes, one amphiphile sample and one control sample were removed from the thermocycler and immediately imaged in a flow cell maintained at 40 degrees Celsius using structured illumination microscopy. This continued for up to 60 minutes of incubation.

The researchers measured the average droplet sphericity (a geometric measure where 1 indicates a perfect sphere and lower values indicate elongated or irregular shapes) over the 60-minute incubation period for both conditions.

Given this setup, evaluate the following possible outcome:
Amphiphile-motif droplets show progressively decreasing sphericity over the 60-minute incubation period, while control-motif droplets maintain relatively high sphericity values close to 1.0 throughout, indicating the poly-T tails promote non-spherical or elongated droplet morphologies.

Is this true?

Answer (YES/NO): NO